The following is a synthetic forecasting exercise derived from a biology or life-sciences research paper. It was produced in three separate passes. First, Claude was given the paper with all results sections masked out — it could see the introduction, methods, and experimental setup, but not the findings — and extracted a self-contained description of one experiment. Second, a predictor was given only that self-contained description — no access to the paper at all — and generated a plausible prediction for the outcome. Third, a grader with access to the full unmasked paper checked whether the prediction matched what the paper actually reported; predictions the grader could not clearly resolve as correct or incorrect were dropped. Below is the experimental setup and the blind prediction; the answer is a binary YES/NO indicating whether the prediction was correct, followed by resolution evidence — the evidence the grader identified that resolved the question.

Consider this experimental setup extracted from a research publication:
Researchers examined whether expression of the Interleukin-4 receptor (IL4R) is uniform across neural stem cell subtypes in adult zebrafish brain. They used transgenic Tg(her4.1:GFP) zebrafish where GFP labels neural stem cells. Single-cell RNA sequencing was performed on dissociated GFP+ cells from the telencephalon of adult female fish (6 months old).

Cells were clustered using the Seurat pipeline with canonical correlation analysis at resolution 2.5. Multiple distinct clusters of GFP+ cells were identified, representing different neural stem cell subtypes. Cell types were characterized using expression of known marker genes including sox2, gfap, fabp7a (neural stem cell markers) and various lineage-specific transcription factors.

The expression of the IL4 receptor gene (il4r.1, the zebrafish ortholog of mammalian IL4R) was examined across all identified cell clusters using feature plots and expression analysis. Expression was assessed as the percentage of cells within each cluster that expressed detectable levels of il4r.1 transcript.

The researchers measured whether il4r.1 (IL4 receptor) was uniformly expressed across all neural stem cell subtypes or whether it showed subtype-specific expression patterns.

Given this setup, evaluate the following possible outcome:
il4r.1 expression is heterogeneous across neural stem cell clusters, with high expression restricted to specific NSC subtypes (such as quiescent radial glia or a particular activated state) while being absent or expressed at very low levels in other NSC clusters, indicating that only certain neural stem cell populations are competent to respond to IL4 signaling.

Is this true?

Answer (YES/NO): NO